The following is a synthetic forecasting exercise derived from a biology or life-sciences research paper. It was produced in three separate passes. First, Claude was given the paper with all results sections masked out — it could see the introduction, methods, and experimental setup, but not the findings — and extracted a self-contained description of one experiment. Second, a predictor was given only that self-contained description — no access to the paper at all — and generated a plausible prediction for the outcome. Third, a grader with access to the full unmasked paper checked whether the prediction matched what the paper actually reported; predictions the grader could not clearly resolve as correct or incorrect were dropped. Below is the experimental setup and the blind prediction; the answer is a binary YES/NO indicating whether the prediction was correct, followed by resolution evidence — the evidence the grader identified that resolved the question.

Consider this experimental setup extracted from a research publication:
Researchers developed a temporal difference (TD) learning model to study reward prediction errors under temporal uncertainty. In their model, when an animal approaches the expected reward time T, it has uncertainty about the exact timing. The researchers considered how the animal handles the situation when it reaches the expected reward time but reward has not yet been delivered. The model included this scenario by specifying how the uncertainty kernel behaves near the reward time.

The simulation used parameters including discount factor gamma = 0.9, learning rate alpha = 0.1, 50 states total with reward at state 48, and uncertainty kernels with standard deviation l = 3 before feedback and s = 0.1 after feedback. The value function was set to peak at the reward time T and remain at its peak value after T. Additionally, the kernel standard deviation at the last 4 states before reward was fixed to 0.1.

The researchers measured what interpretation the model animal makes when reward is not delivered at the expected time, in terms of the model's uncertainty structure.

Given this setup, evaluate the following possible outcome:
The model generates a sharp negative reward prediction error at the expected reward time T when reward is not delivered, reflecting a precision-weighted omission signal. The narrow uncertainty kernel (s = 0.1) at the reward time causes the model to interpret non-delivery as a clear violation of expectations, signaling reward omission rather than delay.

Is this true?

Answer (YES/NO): NO